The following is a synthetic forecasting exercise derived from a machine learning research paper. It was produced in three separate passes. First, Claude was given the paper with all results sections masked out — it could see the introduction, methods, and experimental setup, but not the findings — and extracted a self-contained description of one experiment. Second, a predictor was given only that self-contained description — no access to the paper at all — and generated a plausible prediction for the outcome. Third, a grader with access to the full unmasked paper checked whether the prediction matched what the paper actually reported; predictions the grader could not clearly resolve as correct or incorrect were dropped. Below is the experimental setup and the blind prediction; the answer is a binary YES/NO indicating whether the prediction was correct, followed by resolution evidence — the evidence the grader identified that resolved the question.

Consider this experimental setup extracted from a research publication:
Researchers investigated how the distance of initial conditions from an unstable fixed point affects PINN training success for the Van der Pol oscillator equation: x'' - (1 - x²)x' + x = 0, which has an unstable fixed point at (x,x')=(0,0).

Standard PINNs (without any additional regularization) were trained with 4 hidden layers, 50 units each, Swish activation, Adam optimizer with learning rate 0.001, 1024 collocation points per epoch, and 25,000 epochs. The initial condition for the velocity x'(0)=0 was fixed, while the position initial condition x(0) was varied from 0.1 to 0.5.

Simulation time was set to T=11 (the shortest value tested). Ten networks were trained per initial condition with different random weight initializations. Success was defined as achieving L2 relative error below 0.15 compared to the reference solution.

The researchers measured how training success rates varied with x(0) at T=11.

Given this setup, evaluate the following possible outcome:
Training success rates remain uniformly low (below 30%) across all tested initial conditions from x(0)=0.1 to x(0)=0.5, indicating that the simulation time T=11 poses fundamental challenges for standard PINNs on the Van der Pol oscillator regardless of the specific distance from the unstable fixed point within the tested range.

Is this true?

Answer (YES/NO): NO